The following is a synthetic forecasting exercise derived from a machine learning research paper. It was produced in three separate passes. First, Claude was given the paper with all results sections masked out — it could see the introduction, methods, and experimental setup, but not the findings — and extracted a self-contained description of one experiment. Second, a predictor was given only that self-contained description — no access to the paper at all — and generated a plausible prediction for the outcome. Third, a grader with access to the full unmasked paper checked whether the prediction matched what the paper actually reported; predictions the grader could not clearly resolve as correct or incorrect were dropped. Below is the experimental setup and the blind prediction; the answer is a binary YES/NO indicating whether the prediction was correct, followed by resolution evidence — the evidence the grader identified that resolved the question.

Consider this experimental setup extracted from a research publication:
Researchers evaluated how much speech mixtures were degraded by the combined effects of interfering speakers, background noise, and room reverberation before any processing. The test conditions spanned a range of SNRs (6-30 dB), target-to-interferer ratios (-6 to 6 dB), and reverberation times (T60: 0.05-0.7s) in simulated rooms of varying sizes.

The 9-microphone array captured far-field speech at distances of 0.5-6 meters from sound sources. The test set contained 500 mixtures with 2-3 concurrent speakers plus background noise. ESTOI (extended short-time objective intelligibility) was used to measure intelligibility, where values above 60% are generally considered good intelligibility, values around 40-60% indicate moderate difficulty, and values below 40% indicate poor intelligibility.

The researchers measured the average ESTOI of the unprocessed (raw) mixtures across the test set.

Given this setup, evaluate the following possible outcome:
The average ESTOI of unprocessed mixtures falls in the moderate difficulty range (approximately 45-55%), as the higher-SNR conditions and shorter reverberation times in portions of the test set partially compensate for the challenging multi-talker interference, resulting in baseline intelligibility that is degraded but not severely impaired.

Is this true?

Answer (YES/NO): NO